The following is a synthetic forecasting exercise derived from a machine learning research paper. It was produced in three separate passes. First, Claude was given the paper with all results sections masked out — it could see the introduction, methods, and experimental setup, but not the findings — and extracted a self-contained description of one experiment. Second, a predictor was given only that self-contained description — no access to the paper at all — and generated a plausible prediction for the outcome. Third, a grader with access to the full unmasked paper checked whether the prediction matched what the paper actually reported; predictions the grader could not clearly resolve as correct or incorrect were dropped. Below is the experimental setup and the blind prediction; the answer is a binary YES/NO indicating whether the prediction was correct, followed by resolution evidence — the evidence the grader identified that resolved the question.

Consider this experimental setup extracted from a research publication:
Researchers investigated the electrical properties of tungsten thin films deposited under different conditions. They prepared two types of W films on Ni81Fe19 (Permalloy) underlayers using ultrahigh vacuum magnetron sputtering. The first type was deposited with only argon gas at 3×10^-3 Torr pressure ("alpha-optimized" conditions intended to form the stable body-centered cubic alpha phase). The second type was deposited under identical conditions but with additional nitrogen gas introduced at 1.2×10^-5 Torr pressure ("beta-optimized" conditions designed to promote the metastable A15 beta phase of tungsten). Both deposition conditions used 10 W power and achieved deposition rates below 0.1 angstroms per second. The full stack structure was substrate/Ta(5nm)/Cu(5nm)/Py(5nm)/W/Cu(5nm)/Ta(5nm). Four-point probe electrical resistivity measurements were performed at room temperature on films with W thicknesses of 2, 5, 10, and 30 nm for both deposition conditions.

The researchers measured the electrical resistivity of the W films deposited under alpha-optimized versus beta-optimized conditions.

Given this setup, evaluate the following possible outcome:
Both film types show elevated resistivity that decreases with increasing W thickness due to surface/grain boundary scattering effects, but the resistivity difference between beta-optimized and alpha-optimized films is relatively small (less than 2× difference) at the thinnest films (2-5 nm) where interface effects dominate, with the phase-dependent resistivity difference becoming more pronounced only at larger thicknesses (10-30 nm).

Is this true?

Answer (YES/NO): NO